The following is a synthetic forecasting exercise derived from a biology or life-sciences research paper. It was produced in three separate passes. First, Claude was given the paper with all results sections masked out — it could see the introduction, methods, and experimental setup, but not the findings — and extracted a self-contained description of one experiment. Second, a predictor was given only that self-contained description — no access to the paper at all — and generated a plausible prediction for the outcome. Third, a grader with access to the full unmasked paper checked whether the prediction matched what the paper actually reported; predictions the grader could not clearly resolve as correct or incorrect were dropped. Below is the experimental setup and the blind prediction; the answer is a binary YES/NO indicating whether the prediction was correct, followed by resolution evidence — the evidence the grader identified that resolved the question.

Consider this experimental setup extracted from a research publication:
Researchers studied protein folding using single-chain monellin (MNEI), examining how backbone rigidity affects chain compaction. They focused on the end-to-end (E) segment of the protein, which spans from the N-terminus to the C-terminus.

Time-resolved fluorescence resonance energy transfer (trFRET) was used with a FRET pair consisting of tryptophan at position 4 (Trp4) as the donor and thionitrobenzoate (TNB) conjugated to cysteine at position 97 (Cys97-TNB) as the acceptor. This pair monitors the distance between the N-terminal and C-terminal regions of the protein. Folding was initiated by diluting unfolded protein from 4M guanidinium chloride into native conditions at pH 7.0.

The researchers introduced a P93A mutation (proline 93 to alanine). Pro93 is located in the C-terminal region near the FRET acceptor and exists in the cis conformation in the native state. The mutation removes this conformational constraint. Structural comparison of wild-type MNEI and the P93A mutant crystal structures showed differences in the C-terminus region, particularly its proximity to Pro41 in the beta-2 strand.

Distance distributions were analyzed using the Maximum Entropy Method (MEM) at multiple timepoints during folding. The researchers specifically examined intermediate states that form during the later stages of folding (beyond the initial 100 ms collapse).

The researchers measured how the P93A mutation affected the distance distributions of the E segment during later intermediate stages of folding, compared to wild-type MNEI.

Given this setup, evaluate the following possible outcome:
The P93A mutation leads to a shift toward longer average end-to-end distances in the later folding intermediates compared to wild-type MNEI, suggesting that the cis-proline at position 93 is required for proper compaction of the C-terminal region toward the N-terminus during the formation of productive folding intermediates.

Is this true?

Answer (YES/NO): NO